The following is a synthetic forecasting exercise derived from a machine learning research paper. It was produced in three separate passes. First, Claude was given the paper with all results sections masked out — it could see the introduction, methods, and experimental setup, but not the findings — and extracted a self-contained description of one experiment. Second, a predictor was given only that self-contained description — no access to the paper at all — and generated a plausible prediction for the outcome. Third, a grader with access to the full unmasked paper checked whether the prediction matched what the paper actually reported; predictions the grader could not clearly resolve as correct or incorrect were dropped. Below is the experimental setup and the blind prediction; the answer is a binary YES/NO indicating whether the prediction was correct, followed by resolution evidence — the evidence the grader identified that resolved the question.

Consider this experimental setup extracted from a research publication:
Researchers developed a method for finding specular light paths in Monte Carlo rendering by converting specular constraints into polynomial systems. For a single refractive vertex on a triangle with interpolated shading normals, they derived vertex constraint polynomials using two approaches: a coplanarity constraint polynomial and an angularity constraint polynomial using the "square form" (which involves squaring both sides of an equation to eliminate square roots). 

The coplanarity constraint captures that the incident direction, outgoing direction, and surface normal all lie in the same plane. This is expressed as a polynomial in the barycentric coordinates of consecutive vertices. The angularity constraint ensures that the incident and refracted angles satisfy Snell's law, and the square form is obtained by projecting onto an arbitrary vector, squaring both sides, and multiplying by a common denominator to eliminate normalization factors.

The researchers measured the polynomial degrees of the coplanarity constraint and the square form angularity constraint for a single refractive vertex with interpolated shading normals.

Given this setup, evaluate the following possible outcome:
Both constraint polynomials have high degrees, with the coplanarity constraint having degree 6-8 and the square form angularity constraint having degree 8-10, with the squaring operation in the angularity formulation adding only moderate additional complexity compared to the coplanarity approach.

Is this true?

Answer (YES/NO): NO